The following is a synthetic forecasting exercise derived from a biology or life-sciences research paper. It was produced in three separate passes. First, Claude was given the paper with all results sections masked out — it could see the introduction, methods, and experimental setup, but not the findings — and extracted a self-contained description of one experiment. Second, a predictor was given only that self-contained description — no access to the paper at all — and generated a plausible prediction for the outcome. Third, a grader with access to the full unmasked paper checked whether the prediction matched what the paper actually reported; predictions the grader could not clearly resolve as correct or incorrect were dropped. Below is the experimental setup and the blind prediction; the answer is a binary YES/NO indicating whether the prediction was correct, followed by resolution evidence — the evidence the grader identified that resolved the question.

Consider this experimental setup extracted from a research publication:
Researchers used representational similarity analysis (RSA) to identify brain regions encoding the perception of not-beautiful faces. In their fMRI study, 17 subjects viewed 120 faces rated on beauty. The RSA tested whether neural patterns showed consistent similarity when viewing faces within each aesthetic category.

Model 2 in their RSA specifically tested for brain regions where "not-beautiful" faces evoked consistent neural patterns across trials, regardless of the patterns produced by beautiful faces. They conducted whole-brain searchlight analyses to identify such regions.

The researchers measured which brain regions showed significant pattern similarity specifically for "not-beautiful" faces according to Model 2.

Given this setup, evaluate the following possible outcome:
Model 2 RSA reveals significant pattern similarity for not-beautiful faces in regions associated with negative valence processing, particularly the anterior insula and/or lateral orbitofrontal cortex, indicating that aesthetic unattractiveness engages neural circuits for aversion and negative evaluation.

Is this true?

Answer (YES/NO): NO